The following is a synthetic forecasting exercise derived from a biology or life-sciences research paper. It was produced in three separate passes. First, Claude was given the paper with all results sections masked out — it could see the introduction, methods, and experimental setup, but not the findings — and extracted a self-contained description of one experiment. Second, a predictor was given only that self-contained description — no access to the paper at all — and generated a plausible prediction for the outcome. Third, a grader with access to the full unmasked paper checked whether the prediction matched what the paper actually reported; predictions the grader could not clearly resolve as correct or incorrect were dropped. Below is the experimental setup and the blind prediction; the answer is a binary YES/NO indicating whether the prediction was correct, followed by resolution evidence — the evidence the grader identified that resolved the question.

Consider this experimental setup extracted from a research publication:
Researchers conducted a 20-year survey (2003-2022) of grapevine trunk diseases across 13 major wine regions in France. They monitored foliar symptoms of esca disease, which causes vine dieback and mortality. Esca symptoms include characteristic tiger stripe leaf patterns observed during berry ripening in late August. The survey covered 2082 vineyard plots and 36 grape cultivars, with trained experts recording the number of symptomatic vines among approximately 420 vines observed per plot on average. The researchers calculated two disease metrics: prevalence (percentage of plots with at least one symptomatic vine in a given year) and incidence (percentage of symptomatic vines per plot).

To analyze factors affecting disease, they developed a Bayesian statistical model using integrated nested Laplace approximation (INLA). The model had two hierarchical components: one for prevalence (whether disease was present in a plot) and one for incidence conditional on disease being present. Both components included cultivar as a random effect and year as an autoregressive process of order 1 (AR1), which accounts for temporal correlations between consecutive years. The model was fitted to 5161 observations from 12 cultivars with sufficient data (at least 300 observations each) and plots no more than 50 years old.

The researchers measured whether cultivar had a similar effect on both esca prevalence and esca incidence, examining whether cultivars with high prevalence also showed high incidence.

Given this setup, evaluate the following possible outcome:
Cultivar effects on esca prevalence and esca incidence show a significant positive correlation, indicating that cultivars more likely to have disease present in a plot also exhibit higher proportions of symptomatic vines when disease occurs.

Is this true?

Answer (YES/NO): NO